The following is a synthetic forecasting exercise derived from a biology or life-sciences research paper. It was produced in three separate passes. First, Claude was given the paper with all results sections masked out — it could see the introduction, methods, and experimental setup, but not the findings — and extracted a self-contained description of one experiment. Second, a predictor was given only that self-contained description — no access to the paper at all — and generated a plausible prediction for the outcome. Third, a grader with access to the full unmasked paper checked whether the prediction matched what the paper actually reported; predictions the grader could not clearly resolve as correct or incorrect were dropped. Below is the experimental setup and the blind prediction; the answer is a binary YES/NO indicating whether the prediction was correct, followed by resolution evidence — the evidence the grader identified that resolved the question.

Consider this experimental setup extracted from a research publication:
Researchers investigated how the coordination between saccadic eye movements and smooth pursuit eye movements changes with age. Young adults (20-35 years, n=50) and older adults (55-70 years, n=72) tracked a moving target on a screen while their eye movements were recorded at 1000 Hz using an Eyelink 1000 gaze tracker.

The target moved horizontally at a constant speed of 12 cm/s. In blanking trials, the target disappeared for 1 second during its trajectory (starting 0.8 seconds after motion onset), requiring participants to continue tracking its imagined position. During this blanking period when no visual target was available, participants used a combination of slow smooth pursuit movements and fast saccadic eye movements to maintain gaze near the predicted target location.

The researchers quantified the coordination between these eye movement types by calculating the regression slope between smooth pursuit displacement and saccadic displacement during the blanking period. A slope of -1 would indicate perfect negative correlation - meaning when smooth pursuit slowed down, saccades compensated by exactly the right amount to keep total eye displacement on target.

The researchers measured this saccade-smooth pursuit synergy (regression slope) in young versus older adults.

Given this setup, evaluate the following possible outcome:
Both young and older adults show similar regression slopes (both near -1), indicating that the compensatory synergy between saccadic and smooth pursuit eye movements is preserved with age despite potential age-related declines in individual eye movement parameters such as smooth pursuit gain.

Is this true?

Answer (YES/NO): NO